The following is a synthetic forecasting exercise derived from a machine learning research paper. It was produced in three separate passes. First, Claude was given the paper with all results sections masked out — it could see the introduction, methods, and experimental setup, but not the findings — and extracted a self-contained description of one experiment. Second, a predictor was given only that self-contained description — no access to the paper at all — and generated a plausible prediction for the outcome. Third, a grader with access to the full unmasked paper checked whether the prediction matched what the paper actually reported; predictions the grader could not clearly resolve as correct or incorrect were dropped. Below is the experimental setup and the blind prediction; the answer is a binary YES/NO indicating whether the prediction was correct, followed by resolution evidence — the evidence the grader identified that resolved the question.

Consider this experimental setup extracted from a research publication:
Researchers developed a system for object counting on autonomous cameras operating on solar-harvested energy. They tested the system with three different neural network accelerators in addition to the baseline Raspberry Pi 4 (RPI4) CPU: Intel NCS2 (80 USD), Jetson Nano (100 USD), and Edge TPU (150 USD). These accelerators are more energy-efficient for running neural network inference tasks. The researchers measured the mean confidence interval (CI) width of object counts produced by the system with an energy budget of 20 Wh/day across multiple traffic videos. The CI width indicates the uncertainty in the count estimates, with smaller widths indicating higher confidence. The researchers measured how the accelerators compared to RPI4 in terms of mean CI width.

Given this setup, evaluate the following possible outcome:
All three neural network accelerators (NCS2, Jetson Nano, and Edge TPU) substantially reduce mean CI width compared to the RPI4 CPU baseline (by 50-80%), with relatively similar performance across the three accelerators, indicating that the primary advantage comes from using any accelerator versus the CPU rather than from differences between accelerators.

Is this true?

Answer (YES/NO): NO